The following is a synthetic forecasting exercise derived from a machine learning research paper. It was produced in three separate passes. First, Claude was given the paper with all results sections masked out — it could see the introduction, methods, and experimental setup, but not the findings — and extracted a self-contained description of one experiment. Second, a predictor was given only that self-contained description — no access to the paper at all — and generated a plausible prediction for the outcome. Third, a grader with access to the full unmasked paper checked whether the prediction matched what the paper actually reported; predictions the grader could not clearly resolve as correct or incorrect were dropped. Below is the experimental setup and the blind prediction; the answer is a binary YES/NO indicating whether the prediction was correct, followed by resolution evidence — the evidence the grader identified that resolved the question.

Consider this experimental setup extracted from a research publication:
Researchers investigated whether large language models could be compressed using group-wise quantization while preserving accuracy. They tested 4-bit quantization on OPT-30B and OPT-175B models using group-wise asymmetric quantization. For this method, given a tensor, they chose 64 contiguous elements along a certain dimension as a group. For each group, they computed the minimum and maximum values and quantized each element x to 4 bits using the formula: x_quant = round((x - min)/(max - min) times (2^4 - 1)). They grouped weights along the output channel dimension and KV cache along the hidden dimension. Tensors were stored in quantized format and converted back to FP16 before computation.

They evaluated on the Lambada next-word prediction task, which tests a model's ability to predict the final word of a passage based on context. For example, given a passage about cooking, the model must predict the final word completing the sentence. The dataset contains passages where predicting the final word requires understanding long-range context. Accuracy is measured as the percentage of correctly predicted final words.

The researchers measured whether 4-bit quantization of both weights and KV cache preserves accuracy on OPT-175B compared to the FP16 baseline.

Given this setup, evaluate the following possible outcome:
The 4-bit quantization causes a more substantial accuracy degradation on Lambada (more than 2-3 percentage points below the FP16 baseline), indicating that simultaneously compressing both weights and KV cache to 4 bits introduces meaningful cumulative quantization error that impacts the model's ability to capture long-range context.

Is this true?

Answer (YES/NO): NO